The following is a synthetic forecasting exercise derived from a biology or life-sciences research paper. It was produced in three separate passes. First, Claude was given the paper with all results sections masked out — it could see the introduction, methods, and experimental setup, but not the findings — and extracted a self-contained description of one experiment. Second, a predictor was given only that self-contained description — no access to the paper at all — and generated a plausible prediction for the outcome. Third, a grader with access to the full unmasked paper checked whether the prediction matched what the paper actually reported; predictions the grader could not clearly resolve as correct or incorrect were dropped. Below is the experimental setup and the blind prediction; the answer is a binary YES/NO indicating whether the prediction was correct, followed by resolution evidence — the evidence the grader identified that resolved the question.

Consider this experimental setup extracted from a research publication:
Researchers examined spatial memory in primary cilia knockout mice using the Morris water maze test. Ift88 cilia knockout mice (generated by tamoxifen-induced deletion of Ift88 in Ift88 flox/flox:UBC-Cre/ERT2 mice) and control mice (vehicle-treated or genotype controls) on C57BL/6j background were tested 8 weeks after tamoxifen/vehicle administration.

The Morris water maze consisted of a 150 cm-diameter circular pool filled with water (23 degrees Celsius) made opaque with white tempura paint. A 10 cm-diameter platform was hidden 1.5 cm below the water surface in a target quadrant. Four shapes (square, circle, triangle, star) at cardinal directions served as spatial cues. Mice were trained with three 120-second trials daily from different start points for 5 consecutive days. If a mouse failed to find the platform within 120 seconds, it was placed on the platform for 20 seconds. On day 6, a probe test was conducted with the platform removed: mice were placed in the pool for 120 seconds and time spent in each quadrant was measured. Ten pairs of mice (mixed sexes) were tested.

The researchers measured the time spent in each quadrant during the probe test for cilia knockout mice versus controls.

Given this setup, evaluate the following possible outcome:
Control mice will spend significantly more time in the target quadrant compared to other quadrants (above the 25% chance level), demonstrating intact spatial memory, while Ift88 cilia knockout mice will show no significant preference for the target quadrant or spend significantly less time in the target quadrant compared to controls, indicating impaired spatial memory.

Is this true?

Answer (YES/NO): YES